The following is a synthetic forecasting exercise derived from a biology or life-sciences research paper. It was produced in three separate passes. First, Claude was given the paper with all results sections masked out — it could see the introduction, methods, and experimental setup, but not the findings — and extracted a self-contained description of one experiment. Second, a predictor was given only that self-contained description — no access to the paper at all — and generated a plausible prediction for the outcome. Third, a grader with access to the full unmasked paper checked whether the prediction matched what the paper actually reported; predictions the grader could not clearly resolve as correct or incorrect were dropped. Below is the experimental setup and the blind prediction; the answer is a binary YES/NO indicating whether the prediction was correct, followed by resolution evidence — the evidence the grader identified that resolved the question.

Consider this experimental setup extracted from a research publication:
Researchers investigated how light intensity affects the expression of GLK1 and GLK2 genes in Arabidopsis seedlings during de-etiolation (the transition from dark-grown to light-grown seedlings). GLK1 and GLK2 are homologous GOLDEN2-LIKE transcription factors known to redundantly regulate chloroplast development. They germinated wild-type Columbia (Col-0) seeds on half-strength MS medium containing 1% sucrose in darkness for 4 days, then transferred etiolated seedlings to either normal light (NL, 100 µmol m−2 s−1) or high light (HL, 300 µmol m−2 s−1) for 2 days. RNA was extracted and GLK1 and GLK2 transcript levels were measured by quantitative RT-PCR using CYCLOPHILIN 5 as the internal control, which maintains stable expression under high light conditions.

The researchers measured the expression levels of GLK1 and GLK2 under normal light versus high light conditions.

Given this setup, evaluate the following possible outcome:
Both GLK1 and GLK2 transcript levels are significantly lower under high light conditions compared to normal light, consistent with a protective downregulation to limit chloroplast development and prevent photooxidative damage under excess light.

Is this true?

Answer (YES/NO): NO